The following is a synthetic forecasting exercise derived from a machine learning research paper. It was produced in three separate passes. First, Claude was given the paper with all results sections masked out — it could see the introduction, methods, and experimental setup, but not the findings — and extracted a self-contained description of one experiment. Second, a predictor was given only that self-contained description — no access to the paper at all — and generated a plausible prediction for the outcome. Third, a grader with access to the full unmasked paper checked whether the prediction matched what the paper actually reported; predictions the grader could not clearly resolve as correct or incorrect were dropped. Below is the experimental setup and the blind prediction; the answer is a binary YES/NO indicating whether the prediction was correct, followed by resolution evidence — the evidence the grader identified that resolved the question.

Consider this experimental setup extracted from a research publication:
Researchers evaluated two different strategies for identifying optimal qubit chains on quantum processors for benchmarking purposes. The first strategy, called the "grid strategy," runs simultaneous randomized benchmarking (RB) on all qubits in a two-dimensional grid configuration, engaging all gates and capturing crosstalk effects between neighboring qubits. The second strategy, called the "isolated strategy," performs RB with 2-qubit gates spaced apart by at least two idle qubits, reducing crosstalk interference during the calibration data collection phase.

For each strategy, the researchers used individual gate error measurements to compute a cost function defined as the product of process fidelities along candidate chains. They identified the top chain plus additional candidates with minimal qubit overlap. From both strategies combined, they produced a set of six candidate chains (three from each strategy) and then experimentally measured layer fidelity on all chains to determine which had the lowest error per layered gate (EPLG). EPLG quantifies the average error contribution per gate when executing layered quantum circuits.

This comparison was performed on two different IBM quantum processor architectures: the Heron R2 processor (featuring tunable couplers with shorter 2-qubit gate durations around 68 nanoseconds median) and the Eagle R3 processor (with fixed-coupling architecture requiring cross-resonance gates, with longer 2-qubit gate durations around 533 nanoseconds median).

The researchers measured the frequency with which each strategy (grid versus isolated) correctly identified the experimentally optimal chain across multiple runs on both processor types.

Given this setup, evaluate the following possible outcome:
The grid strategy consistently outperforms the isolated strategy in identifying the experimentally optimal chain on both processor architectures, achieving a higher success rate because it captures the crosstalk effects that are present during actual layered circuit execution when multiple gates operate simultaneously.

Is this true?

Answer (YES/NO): NO